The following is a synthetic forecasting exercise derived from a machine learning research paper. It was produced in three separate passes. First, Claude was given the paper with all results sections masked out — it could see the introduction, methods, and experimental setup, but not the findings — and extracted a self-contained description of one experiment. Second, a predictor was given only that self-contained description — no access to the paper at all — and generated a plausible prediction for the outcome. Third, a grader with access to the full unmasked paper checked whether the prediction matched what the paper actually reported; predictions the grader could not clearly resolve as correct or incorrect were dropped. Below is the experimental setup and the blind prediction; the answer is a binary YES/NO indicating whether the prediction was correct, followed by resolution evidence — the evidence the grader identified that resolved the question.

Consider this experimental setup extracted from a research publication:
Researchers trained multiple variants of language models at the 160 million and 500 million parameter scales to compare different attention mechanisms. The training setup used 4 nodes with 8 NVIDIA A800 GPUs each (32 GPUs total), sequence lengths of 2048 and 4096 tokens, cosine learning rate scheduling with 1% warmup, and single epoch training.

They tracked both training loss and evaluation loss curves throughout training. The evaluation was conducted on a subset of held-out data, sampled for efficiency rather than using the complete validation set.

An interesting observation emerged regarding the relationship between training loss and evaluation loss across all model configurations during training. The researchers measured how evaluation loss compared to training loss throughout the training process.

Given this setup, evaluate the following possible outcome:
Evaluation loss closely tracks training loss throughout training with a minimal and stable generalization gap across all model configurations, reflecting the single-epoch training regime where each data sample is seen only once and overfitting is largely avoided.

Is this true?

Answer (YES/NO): NO